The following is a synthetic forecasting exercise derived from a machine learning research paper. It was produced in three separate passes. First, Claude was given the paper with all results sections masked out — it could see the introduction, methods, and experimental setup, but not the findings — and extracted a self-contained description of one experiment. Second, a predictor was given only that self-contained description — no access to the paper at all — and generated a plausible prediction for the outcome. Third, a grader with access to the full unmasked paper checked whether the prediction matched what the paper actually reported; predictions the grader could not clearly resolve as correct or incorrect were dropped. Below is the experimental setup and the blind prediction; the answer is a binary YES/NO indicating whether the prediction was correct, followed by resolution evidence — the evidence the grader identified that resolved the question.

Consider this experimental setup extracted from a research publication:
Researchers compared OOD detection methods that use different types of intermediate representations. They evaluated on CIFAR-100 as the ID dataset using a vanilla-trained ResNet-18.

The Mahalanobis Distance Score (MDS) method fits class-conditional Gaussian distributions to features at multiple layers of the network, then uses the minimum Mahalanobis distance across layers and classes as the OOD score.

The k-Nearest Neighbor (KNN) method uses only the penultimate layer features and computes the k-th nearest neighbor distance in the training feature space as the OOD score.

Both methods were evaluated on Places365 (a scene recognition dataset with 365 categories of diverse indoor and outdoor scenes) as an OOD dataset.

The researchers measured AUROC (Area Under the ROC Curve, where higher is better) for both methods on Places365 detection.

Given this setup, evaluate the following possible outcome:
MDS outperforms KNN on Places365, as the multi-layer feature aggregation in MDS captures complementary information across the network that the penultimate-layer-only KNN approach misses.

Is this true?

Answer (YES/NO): NO